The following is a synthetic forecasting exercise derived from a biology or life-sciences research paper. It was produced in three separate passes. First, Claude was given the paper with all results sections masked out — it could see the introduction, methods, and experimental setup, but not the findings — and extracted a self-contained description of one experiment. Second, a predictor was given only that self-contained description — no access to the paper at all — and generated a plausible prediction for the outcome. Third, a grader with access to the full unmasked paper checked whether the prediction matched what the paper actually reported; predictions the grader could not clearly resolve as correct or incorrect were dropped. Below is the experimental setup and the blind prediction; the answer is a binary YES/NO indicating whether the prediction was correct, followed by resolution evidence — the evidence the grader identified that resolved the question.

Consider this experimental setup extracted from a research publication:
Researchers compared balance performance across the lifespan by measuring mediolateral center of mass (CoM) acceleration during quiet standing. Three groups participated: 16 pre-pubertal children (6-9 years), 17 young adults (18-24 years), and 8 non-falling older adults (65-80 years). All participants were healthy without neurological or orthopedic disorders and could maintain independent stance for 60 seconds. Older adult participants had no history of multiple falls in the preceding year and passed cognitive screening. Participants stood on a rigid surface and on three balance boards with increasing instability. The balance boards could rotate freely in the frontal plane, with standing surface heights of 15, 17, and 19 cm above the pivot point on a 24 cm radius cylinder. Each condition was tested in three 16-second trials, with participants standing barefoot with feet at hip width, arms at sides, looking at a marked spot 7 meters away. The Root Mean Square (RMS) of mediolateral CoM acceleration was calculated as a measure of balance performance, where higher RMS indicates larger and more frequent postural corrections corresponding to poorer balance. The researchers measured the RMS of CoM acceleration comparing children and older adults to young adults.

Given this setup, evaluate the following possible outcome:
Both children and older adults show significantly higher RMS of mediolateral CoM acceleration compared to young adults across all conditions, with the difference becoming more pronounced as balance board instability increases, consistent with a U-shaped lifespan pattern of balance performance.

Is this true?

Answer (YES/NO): NO